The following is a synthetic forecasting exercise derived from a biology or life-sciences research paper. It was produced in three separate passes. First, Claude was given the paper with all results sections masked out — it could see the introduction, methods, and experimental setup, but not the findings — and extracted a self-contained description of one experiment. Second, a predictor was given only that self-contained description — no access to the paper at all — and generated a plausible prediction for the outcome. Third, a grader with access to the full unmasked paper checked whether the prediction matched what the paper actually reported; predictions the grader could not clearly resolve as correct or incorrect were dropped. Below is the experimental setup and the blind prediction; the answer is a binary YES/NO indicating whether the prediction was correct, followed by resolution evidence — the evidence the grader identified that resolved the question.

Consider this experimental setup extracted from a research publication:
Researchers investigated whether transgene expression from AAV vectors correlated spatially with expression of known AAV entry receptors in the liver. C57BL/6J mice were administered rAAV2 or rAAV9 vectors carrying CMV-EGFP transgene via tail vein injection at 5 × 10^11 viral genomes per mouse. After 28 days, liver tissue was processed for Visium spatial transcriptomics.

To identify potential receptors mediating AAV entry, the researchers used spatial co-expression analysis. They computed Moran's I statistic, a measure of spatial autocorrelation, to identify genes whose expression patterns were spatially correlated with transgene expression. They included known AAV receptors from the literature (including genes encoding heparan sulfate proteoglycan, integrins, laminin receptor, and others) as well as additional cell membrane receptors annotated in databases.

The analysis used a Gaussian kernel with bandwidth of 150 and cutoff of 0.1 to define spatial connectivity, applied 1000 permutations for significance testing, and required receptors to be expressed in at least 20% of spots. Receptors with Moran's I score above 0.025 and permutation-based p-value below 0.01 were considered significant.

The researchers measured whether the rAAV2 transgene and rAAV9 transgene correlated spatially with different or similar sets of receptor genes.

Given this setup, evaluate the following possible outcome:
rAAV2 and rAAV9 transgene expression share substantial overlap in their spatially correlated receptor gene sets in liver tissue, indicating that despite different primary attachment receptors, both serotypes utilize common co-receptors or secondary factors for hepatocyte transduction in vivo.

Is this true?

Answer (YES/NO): NO